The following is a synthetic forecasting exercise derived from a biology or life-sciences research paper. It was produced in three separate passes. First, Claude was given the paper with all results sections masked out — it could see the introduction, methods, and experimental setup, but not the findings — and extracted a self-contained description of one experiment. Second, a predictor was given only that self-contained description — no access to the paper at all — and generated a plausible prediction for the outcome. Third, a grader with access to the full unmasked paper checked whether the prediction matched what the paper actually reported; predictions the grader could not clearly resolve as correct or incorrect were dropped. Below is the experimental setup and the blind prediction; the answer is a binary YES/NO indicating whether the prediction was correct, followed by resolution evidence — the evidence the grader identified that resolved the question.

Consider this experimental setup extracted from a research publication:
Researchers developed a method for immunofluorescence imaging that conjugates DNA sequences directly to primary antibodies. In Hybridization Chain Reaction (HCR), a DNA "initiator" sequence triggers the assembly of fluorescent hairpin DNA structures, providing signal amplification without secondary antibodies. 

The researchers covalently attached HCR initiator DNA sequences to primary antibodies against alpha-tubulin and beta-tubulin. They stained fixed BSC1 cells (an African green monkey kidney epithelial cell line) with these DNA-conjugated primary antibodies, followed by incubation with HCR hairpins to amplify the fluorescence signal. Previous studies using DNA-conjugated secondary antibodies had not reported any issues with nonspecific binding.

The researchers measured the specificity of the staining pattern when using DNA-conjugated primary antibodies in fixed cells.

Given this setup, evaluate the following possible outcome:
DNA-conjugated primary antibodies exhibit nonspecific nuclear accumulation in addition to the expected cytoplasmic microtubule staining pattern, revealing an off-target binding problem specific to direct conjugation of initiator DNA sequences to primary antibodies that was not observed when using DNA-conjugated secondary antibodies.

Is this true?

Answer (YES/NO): YES